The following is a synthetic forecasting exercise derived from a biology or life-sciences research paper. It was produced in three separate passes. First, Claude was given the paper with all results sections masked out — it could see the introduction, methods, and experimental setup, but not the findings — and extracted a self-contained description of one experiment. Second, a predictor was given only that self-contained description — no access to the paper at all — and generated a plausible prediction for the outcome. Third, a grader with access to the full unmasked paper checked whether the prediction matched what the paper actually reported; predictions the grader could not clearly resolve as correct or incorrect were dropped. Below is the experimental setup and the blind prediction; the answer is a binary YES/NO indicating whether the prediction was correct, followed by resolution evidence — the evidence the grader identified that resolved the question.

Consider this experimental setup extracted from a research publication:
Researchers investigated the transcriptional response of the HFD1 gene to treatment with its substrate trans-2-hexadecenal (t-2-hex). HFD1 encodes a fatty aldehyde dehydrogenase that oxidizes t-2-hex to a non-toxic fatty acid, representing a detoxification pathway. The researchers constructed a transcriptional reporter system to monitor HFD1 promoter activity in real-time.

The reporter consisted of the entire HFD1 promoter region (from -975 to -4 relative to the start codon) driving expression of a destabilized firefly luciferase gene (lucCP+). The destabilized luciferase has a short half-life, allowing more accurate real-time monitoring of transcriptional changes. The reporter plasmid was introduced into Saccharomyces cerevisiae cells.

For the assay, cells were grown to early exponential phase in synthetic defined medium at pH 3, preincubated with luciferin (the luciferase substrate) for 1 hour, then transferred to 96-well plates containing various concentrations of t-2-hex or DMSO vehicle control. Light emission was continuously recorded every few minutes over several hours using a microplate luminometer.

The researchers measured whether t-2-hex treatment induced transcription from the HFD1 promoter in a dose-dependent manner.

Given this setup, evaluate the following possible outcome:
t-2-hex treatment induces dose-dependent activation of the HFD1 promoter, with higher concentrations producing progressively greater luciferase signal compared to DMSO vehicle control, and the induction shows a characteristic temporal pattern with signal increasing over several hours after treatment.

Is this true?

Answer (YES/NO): YES